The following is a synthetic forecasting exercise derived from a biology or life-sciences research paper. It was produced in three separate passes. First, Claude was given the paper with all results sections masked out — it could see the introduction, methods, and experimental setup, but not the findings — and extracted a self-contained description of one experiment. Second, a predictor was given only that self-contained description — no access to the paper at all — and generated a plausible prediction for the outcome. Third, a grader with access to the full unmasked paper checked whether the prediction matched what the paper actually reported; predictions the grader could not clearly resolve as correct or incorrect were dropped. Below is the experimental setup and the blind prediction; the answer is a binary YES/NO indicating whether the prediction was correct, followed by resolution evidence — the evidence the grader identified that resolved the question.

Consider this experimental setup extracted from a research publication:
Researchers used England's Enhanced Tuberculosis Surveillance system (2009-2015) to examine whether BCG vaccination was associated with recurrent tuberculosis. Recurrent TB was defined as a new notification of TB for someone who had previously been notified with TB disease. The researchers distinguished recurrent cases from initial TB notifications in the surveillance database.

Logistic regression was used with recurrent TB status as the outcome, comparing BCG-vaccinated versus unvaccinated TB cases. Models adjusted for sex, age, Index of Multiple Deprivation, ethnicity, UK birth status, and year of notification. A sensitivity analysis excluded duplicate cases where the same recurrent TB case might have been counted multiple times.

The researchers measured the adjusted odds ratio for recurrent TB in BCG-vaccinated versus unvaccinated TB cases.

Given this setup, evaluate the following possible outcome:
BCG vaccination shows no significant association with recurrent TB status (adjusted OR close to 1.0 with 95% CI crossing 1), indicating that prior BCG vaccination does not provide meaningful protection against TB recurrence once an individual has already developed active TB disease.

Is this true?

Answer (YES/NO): NO